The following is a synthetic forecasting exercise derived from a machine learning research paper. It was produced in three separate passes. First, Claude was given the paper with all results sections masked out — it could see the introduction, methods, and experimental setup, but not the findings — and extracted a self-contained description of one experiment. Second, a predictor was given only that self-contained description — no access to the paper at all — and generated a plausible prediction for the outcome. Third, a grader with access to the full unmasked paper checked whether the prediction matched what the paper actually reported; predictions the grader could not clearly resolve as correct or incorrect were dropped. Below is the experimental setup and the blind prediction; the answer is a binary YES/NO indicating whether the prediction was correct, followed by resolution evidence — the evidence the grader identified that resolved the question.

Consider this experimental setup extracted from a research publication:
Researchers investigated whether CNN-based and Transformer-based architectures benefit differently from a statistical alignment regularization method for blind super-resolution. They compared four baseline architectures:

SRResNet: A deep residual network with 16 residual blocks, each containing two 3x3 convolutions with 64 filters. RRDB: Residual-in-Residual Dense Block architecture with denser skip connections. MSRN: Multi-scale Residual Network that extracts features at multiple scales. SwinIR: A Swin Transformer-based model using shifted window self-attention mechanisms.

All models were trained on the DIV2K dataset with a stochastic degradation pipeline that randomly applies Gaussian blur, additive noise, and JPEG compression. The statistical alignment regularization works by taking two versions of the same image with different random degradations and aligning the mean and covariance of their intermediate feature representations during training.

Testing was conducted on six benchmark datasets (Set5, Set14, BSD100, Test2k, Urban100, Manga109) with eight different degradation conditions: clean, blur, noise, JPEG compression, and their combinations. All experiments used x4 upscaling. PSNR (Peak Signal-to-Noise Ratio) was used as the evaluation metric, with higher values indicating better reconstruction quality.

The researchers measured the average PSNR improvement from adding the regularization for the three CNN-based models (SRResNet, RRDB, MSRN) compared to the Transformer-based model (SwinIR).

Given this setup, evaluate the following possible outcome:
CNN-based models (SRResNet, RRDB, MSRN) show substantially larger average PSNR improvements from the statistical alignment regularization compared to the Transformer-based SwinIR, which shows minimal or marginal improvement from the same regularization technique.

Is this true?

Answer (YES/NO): NO